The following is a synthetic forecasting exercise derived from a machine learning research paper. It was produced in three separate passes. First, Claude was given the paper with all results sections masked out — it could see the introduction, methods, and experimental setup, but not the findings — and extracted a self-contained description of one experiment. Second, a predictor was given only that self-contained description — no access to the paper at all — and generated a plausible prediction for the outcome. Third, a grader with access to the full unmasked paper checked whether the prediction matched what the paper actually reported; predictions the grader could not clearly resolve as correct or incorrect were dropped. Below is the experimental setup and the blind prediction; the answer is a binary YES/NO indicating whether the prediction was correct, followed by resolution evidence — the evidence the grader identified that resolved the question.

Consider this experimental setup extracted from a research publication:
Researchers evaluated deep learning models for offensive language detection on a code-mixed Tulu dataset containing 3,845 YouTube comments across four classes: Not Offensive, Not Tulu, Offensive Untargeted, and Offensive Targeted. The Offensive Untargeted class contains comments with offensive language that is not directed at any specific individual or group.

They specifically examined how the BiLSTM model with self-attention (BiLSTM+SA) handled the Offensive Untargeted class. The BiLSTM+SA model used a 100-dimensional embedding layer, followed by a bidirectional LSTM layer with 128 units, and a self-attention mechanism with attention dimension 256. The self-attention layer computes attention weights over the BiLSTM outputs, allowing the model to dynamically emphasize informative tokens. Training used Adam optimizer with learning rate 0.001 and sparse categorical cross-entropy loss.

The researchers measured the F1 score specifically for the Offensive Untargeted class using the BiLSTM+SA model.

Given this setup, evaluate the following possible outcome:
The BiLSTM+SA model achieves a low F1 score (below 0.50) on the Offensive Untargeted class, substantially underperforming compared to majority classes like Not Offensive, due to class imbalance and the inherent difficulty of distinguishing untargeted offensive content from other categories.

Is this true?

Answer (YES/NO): NO